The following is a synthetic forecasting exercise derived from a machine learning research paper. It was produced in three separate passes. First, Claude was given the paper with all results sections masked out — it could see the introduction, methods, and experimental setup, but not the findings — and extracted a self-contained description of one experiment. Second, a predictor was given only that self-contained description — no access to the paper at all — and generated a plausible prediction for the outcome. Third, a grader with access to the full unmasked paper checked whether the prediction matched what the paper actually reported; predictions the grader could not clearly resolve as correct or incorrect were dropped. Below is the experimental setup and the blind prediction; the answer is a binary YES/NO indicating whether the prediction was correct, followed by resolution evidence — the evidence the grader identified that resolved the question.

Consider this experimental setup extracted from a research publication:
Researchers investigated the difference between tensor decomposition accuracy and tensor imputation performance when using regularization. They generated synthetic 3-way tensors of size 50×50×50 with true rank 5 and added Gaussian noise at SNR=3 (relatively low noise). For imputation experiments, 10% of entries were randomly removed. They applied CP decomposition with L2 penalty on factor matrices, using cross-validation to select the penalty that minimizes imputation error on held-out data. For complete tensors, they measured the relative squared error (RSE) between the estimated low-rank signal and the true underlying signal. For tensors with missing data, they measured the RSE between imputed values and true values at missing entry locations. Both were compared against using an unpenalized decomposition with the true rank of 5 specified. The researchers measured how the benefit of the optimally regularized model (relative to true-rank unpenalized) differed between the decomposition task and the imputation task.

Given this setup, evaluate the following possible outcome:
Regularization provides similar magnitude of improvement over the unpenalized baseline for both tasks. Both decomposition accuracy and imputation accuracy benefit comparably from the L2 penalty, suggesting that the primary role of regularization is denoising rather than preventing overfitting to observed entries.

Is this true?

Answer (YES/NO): NO